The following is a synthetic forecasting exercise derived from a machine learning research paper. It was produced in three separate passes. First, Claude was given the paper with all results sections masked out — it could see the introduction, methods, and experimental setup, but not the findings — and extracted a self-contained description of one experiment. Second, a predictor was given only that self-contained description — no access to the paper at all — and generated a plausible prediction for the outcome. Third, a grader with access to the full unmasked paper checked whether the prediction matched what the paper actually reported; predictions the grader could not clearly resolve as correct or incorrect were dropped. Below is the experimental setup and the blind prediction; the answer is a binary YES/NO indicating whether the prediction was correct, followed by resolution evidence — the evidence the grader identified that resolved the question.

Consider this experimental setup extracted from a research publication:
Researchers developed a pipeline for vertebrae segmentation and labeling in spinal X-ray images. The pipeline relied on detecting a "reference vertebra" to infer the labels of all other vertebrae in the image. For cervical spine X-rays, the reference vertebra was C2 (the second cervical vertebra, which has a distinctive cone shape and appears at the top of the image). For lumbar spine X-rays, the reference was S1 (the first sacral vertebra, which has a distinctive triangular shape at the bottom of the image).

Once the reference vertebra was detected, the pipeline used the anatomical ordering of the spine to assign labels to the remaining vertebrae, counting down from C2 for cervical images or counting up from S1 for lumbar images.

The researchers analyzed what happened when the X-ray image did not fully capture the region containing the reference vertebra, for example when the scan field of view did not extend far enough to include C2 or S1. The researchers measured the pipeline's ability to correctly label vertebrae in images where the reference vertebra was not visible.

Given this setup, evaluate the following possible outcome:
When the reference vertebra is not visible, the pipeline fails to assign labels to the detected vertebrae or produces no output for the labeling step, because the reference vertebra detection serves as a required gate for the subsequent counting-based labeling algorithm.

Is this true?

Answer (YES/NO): YES